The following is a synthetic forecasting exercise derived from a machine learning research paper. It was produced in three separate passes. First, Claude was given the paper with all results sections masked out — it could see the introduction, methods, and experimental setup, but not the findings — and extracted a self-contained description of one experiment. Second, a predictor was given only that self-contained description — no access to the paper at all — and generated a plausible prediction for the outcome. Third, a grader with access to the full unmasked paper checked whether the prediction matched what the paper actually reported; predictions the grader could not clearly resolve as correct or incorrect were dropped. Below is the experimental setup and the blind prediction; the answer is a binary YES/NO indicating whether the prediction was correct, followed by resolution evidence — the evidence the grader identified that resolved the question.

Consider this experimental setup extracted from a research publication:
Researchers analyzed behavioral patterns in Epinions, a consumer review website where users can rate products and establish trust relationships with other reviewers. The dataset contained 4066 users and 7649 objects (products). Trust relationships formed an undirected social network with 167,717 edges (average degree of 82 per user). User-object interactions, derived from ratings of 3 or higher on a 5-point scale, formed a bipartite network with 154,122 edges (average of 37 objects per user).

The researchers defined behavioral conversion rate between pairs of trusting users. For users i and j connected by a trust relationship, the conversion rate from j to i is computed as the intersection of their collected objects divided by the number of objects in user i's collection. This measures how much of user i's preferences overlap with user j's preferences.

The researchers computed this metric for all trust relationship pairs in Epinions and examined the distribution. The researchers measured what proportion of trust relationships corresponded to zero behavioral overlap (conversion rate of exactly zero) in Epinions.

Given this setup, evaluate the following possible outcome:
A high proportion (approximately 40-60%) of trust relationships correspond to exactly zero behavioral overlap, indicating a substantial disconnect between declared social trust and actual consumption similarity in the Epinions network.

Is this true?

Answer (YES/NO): YES